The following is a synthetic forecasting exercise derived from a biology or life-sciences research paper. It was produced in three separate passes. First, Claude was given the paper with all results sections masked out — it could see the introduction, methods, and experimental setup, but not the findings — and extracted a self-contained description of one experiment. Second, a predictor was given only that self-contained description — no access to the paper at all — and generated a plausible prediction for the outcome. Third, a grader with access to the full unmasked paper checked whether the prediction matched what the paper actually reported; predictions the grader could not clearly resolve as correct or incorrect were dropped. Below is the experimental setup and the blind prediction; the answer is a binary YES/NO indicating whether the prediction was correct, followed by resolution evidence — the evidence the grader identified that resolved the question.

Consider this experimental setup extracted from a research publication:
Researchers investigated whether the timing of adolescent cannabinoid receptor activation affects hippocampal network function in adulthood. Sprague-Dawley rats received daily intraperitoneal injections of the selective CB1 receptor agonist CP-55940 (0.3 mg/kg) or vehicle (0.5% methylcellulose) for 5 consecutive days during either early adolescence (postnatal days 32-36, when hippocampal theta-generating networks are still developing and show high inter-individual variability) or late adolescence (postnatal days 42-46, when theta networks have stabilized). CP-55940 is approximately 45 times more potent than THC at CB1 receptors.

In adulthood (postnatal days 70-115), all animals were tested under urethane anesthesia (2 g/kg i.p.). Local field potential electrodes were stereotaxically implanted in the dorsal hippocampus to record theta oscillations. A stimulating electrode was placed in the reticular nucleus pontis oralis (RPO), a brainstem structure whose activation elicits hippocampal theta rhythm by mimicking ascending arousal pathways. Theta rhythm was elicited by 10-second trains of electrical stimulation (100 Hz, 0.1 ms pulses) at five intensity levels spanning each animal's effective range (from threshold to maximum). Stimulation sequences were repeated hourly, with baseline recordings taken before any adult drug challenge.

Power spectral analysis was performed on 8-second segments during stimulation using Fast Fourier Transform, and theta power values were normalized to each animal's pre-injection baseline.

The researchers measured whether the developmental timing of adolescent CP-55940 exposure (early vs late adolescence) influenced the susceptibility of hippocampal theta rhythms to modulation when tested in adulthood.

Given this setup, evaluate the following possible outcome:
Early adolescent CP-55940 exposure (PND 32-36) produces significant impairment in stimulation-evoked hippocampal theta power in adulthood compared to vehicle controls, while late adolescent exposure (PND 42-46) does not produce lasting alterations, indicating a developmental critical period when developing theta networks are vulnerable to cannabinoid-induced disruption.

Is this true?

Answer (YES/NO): YES